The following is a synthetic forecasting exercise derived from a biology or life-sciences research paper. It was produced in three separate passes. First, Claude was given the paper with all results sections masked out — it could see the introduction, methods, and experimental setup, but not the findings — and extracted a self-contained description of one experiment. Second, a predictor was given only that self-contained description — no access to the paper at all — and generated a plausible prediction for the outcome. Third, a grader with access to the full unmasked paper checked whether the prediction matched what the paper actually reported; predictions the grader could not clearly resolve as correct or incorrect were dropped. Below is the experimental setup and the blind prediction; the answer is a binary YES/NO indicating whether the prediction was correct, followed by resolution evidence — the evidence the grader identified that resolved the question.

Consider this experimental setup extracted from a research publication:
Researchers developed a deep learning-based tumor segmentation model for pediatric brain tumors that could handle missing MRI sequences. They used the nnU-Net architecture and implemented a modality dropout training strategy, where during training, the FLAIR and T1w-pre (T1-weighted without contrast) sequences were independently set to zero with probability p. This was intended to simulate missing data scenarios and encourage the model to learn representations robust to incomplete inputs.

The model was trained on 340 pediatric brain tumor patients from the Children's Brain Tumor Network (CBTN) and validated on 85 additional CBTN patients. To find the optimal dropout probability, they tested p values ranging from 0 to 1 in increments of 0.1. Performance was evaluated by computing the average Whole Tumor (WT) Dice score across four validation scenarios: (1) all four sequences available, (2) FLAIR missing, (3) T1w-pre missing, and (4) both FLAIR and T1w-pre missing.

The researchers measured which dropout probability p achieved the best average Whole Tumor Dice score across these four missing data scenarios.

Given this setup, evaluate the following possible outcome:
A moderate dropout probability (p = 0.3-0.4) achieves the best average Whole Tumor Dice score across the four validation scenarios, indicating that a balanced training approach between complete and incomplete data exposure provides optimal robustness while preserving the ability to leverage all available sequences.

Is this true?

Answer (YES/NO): YES